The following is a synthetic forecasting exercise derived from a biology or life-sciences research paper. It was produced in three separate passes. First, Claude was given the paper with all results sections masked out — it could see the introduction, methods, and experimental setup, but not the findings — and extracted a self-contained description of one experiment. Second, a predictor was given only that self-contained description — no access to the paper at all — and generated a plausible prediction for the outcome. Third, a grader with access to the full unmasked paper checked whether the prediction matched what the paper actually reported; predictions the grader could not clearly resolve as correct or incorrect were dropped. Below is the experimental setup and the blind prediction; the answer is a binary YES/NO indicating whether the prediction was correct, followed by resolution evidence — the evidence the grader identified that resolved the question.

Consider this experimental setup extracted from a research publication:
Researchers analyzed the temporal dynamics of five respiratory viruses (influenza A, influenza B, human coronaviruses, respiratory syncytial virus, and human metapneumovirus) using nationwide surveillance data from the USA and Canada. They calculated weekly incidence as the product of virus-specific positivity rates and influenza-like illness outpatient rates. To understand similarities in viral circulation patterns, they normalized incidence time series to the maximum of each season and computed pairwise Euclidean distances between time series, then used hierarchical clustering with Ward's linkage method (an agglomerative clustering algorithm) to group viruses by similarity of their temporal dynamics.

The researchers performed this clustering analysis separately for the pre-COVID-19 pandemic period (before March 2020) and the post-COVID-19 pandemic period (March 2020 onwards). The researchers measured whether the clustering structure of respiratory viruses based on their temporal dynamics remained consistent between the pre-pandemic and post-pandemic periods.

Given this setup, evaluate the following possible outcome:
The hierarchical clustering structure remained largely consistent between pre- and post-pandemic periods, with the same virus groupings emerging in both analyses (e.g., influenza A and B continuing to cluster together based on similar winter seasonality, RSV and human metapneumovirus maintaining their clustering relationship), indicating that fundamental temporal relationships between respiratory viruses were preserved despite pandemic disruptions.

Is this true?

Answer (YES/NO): NO